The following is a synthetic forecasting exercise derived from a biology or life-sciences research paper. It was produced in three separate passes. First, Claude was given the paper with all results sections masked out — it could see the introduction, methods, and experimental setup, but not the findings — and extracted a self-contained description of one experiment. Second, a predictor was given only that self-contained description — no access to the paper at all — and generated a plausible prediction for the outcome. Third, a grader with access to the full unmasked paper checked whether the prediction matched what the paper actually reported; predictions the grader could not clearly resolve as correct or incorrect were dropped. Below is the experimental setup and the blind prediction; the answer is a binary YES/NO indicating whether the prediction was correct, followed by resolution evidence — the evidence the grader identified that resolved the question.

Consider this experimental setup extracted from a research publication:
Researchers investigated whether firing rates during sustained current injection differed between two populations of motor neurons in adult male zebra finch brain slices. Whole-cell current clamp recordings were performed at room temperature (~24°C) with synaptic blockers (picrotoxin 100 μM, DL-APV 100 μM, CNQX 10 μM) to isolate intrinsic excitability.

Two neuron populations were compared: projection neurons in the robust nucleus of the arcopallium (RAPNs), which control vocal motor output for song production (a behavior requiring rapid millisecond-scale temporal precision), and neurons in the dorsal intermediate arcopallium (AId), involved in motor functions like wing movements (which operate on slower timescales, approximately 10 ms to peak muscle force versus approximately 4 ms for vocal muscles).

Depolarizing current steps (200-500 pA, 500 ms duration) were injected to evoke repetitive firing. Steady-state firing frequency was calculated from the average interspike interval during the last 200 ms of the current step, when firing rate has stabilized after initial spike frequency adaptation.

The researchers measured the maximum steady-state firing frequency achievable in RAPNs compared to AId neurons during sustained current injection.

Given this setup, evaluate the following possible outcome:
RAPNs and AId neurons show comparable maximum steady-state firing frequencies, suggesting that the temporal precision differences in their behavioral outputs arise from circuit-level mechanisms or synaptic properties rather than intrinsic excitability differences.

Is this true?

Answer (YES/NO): NO